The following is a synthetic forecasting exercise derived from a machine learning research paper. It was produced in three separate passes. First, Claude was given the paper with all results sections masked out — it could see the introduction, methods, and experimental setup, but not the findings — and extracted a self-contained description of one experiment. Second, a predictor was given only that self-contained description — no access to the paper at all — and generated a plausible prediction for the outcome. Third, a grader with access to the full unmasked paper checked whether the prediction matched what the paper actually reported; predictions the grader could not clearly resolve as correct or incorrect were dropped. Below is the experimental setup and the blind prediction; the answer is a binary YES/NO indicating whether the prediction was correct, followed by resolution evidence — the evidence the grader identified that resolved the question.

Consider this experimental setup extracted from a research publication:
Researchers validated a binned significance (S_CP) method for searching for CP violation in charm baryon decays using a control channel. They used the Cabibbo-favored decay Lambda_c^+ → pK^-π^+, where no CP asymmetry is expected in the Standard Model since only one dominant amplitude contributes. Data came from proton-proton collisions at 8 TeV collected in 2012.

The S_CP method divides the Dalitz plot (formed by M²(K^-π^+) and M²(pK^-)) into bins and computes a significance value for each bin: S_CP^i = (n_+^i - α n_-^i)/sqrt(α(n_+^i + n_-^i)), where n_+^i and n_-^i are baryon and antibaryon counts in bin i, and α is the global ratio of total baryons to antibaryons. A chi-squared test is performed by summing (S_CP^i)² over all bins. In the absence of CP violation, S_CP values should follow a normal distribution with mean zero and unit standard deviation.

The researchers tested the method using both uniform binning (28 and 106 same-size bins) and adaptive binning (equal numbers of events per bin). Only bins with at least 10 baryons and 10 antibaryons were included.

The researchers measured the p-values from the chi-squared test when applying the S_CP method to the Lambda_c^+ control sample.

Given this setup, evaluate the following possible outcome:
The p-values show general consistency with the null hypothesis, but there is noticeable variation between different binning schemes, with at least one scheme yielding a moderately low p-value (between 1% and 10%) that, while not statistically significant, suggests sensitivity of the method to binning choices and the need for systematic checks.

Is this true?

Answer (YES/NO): NO